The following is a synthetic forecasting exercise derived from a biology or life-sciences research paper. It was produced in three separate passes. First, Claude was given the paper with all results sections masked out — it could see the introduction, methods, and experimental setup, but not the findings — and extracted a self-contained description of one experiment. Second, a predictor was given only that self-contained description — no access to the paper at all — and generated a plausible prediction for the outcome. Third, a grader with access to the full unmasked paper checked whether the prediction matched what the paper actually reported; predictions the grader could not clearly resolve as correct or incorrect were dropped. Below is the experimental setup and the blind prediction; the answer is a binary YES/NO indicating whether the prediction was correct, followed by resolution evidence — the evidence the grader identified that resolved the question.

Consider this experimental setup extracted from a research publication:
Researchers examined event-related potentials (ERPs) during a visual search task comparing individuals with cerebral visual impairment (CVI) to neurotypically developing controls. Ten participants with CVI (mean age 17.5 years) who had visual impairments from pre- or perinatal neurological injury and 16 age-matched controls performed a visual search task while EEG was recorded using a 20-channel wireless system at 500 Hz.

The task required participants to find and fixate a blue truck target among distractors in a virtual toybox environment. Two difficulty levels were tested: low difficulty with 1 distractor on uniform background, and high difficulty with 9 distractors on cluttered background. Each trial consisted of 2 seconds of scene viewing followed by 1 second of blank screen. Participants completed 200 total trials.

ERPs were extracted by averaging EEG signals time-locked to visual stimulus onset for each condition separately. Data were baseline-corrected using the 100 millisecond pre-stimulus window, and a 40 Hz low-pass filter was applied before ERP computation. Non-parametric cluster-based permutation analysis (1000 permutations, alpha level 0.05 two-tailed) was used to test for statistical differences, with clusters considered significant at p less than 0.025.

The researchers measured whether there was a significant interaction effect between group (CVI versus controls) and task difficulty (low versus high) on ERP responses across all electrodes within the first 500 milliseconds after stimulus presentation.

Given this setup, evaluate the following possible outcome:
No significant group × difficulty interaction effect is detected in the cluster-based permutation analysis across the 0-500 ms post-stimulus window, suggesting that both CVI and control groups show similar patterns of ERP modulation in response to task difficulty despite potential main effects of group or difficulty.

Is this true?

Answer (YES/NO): YES